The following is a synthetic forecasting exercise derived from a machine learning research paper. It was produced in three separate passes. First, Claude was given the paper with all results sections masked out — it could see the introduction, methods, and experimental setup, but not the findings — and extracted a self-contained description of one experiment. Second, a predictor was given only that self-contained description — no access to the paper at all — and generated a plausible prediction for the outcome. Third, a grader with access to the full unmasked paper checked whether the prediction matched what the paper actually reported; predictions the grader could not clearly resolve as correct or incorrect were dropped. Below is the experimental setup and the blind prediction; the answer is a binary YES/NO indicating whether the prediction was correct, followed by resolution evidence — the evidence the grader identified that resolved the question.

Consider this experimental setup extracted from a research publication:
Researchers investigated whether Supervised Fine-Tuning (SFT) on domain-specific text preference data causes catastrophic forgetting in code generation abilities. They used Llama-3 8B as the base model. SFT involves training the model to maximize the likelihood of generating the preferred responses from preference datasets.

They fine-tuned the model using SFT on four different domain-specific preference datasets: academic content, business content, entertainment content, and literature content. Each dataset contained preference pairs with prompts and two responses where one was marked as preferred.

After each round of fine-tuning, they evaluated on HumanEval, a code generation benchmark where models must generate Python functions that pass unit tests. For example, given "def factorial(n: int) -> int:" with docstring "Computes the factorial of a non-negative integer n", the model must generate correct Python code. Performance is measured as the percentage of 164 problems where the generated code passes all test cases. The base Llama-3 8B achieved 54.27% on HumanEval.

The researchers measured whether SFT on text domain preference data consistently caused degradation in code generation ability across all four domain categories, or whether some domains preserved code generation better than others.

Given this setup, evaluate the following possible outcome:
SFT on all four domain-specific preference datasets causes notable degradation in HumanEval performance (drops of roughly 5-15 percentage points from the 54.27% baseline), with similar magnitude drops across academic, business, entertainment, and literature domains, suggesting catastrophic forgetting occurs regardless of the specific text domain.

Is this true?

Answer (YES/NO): NO